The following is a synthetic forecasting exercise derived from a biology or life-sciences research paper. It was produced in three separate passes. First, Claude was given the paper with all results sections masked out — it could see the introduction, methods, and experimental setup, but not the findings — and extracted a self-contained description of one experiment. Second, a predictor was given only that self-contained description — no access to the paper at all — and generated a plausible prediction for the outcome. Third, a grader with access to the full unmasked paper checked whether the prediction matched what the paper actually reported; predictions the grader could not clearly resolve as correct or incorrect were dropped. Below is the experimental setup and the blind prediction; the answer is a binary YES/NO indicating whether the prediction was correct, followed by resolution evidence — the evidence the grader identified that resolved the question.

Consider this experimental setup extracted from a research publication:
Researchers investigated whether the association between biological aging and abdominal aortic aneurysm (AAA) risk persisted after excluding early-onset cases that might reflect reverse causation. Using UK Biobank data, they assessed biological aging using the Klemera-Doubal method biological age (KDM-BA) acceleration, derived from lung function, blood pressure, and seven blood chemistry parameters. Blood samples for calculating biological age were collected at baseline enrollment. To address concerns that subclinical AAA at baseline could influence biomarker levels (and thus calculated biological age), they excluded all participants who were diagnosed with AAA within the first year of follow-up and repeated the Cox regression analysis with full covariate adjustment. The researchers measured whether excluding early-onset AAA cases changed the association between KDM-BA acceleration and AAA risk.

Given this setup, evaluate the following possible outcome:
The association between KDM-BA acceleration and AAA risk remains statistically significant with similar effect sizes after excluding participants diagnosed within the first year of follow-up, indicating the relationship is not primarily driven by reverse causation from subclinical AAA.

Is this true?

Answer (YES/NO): YES